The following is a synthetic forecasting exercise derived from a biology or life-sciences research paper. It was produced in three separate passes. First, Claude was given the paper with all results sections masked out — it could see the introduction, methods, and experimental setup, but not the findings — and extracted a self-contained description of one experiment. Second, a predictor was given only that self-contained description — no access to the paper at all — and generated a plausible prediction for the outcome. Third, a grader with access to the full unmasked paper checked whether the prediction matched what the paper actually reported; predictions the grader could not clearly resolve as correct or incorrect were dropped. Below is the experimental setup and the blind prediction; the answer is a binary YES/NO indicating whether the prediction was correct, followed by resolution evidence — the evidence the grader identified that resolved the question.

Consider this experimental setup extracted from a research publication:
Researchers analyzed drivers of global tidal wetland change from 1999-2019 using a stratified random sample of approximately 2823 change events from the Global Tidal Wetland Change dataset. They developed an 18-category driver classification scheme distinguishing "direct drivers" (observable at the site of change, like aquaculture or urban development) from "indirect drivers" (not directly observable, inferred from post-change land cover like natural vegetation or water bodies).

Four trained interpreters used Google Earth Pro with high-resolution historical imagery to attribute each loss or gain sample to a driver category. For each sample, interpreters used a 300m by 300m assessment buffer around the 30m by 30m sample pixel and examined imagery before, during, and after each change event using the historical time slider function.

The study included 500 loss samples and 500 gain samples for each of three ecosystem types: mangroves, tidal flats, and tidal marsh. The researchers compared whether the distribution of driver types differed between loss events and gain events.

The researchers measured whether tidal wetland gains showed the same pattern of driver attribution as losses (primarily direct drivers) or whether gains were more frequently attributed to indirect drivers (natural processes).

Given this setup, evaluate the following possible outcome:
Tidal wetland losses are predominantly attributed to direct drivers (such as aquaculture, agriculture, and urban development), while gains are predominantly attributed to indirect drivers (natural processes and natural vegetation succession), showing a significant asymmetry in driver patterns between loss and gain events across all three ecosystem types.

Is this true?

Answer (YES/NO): NO